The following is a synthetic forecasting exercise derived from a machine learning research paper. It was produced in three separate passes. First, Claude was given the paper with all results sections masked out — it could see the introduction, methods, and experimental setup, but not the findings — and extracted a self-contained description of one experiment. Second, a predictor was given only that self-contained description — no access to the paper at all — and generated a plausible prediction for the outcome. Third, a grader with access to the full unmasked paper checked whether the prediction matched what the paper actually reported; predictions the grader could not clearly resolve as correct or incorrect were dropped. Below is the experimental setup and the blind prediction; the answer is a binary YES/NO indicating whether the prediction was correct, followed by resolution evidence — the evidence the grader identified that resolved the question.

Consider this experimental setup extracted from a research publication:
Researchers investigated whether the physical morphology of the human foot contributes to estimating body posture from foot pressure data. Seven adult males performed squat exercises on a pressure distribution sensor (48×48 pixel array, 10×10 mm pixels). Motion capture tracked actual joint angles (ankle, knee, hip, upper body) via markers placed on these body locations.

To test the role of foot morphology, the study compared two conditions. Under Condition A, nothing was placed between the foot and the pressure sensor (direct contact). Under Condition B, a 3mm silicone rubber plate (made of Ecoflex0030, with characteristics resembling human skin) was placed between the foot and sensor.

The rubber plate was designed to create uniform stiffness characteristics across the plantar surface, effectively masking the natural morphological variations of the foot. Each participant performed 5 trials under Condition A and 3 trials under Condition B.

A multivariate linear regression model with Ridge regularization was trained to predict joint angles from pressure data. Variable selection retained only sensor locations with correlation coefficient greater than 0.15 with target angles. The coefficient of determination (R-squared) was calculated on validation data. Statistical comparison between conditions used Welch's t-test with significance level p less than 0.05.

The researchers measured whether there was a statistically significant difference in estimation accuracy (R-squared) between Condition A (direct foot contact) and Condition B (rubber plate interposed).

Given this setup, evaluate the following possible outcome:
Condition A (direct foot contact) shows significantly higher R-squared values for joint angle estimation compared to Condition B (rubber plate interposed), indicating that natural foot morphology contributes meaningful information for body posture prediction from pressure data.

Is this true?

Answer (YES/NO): YES